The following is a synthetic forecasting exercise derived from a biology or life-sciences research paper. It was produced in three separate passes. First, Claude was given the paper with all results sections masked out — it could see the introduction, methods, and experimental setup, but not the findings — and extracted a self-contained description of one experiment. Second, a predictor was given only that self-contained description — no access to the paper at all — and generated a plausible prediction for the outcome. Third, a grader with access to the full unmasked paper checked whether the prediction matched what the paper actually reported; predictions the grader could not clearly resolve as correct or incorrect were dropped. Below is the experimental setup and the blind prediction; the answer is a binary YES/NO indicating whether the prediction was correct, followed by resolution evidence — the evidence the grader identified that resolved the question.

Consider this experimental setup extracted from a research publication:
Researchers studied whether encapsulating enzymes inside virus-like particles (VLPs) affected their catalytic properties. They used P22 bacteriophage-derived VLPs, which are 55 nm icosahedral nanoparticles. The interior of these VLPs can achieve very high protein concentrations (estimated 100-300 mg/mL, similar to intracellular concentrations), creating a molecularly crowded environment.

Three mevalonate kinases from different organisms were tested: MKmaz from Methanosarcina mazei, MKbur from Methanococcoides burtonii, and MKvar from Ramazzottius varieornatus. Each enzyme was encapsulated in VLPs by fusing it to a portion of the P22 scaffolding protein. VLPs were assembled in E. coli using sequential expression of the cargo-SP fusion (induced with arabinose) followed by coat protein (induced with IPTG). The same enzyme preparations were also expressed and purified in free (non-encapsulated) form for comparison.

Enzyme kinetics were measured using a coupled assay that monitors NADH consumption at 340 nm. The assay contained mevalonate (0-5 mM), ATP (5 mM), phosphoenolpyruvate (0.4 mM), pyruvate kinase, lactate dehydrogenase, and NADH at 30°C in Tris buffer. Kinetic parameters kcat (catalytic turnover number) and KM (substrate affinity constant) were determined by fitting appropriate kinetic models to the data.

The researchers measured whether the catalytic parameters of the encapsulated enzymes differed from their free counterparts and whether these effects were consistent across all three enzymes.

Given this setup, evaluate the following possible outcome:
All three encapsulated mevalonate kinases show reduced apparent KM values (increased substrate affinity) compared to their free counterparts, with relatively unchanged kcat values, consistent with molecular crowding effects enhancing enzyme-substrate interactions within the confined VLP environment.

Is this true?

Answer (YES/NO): NO